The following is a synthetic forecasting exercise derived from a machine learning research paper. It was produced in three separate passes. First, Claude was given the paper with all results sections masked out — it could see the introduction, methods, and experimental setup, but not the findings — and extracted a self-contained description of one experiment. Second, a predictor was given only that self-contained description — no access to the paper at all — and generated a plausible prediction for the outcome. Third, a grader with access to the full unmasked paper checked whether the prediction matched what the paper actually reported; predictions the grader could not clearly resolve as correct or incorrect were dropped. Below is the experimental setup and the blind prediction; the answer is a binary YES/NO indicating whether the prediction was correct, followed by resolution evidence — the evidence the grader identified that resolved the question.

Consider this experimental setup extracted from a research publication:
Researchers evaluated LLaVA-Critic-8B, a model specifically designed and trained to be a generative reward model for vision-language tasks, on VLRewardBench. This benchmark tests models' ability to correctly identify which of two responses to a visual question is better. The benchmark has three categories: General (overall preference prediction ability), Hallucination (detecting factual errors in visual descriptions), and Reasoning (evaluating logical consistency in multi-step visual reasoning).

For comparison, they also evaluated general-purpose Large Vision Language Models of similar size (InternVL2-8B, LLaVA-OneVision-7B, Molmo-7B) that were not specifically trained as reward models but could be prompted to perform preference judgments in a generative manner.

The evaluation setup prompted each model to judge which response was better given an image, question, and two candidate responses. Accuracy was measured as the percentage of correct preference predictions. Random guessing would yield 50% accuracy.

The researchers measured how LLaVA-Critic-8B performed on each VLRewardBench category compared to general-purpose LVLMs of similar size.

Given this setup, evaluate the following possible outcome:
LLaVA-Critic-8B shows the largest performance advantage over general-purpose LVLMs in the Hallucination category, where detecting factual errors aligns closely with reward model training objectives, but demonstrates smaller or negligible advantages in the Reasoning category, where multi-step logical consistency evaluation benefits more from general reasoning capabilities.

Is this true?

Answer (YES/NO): NO